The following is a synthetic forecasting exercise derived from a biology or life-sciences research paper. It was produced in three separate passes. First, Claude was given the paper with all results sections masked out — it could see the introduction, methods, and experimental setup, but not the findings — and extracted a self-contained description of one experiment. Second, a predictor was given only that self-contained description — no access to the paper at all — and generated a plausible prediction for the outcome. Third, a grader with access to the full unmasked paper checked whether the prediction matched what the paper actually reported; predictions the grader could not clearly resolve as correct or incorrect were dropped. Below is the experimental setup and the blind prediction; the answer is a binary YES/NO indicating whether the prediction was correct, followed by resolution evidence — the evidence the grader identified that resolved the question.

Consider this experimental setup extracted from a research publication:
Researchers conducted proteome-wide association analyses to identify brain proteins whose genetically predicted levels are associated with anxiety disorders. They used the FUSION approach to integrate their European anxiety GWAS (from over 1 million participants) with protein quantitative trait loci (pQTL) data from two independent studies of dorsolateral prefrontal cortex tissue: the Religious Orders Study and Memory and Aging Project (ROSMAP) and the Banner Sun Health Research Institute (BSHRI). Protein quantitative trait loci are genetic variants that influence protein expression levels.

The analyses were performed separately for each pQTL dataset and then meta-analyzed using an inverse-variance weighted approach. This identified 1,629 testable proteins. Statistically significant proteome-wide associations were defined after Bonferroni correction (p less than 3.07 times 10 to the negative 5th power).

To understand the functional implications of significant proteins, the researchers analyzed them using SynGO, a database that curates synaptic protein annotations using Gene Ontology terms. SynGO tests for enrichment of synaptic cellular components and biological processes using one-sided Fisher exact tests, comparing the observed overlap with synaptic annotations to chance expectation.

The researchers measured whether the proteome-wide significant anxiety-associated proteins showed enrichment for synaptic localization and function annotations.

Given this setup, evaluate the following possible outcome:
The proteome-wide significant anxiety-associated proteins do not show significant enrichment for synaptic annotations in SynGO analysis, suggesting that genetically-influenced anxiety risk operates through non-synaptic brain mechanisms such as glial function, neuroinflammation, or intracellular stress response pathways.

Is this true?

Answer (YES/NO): NO